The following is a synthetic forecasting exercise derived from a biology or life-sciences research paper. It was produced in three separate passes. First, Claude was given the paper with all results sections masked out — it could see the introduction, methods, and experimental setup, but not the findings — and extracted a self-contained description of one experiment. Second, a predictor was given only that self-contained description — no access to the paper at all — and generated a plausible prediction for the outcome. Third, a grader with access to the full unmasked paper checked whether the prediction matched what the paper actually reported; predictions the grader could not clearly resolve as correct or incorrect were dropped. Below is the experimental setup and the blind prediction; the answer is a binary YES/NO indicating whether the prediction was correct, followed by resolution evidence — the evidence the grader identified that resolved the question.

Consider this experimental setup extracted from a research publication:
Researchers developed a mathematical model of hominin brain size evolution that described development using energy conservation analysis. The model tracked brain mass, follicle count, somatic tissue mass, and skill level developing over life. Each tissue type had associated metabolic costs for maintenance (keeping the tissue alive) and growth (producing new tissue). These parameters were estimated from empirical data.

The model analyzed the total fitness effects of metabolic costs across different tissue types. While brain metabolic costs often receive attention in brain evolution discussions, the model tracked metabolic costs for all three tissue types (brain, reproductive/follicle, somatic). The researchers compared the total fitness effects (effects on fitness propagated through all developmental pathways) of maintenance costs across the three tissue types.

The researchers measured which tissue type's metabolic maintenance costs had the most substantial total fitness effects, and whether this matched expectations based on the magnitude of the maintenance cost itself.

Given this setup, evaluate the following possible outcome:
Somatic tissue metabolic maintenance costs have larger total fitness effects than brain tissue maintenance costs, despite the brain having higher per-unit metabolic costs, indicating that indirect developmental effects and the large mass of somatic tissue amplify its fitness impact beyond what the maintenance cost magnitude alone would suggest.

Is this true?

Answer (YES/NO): YES